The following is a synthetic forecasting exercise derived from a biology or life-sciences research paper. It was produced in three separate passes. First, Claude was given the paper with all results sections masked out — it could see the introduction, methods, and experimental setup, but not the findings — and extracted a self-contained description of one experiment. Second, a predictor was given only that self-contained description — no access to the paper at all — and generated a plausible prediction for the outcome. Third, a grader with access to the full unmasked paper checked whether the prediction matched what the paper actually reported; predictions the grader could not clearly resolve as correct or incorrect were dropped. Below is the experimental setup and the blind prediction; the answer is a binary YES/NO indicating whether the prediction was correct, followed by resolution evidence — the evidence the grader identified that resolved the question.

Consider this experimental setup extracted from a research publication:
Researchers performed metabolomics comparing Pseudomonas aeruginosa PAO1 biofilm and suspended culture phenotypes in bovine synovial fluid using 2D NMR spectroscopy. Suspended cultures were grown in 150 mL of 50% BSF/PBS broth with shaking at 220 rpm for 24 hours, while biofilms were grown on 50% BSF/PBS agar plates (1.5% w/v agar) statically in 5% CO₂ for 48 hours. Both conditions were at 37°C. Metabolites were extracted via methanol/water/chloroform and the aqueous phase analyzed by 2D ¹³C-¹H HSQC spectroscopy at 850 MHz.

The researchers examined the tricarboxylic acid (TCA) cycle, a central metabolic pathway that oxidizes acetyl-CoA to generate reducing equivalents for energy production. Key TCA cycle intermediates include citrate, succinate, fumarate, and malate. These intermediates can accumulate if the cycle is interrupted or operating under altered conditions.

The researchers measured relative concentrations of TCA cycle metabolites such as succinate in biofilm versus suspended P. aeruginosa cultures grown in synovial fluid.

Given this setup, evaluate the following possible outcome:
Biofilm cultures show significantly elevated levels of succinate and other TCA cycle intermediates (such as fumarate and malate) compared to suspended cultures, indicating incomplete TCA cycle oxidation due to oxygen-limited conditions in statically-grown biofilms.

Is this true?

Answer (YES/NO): NO